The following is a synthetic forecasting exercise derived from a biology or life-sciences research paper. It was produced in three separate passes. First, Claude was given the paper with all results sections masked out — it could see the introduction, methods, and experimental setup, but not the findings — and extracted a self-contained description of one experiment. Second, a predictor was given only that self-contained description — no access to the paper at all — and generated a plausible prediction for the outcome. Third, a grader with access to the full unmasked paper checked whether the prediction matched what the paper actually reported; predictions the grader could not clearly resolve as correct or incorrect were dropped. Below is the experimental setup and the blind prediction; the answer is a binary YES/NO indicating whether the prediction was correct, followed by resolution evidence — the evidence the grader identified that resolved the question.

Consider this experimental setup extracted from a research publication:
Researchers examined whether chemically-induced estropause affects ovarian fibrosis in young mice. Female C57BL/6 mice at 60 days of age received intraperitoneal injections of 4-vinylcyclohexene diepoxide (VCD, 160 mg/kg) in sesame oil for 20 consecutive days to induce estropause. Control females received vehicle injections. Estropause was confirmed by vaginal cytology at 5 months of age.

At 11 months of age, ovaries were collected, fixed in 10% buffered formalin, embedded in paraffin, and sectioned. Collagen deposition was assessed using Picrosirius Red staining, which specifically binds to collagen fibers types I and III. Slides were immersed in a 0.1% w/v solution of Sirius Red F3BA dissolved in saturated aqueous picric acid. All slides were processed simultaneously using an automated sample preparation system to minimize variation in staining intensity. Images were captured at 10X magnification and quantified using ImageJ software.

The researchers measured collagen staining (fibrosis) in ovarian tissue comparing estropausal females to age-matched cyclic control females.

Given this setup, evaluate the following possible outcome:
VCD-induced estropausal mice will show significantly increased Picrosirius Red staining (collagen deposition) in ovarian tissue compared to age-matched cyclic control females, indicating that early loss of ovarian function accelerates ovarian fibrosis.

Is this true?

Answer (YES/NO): YES